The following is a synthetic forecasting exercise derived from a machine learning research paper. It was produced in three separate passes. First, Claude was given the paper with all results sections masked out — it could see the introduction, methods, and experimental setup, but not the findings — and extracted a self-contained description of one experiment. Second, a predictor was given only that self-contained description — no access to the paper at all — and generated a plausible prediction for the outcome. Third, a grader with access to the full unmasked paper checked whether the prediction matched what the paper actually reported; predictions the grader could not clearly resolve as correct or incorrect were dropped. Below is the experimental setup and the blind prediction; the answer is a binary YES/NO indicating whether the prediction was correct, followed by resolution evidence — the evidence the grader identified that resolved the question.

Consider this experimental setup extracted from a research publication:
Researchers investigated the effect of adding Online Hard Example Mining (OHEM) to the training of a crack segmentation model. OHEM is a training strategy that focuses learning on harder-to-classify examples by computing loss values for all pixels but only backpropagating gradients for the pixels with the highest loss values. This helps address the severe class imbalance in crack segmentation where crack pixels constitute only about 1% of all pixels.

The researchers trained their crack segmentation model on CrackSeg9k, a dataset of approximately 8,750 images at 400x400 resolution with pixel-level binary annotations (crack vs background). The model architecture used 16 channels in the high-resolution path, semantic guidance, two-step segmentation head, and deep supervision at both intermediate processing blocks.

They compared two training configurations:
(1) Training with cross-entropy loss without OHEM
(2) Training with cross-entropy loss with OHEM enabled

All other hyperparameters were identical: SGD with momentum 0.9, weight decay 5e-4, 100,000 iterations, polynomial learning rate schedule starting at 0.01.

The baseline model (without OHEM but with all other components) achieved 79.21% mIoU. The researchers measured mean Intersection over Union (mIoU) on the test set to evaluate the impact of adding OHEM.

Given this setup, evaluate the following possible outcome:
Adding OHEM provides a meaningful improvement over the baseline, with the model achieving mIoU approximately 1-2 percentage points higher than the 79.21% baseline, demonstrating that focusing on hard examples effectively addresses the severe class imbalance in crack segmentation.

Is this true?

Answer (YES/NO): NO